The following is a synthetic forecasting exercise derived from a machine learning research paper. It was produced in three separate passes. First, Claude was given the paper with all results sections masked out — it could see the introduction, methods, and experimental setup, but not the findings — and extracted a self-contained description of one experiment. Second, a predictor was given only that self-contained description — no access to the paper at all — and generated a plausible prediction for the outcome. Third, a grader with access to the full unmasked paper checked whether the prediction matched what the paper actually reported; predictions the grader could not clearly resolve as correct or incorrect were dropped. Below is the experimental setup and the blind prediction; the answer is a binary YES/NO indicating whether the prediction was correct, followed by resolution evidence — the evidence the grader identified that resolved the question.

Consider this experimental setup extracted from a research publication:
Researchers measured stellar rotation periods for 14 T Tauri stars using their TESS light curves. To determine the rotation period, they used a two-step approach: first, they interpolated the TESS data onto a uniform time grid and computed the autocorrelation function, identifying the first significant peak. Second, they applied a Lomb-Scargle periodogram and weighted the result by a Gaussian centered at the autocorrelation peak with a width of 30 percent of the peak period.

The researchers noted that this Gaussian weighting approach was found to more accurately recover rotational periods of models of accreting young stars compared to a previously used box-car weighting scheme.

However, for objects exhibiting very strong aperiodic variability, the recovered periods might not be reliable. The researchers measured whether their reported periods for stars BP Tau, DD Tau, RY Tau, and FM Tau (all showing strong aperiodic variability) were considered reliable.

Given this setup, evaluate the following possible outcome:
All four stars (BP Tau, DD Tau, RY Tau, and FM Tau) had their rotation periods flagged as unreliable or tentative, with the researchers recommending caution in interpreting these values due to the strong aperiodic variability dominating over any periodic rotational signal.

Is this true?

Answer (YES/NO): YES